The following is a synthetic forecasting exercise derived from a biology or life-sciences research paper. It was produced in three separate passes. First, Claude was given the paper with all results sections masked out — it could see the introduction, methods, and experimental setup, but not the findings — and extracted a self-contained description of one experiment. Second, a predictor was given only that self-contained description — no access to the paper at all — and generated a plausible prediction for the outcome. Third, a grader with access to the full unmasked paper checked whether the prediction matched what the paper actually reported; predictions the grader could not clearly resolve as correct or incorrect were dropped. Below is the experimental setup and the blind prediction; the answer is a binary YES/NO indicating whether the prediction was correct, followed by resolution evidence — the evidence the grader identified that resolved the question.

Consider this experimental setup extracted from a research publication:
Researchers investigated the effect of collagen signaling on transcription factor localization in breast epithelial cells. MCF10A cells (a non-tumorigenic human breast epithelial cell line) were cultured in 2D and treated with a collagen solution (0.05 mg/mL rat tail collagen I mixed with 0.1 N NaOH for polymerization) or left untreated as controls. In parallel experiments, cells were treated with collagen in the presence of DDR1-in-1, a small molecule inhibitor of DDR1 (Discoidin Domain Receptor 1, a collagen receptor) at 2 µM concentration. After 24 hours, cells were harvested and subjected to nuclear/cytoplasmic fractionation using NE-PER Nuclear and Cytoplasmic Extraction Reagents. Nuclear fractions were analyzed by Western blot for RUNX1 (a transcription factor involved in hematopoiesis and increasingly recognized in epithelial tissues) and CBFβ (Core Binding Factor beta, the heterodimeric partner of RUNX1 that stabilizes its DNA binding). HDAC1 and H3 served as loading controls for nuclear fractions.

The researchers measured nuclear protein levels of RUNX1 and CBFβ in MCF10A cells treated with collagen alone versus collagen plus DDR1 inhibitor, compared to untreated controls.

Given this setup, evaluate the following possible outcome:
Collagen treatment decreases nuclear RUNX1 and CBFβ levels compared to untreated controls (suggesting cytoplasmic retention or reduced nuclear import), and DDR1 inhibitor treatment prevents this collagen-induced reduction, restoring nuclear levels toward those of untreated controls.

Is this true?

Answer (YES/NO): NO